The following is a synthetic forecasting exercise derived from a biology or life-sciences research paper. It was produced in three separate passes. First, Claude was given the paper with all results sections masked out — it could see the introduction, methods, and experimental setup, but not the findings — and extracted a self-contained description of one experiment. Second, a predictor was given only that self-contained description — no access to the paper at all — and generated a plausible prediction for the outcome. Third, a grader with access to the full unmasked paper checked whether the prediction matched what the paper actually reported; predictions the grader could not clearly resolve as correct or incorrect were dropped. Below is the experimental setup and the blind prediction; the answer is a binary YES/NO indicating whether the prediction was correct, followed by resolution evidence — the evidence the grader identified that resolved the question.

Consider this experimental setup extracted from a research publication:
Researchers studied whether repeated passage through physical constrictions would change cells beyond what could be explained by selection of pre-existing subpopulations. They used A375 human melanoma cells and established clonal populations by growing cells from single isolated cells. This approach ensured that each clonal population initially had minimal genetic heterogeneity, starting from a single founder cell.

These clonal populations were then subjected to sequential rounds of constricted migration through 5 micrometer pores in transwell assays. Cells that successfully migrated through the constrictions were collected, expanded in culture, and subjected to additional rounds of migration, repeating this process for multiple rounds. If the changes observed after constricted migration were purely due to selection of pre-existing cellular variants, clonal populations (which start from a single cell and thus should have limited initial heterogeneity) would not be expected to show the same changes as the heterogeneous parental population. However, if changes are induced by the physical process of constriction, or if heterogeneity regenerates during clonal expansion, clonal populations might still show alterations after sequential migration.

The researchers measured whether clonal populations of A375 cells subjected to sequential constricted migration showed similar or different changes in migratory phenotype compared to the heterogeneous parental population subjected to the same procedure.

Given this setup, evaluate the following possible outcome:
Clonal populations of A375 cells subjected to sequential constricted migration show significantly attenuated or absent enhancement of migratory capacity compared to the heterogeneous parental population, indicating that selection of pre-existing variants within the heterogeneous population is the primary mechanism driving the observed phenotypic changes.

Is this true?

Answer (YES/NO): NO